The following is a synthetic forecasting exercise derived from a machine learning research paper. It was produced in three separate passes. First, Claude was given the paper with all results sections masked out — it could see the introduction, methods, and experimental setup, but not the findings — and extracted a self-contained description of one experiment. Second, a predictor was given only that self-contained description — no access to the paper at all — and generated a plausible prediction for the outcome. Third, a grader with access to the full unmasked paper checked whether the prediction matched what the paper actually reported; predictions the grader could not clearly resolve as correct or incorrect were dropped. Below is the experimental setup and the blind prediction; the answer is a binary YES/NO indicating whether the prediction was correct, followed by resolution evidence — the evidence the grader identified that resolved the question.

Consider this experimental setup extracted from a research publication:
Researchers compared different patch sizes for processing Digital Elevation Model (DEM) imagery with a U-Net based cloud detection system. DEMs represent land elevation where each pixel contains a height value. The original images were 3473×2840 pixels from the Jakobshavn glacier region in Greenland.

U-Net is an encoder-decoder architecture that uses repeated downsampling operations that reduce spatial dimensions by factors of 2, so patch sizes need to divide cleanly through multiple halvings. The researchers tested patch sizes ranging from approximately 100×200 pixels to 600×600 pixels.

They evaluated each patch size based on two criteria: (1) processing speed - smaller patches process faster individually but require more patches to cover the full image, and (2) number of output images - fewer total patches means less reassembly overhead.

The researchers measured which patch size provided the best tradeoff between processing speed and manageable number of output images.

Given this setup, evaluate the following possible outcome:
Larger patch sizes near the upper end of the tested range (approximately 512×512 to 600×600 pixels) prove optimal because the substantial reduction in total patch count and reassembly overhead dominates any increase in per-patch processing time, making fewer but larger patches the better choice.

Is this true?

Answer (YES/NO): NO